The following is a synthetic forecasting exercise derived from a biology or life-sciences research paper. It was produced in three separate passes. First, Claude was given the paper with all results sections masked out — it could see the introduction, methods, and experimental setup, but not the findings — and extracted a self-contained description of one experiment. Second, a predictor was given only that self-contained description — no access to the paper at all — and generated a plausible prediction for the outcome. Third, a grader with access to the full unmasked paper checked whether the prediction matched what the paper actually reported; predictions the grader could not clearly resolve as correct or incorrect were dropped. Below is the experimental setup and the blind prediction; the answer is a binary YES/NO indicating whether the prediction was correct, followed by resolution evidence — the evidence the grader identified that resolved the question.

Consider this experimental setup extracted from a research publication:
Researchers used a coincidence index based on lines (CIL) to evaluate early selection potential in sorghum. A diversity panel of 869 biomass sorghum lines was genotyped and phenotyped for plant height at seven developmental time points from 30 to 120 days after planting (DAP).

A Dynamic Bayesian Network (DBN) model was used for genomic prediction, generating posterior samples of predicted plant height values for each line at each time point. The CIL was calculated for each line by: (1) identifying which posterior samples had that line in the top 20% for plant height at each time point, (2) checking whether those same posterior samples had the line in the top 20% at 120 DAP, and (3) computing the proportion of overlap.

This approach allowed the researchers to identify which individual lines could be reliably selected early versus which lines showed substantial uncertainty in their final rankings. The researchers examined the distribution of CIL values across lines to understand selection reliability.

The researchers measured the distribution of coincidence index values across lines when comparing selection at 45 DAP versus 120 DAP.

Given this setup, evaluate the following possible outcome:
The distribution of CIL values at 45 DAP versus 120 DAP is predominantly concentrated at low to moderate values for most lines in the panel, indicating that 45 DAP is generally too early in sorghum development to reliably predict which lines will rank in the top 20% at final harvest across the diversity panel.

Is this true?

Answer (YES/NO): NO